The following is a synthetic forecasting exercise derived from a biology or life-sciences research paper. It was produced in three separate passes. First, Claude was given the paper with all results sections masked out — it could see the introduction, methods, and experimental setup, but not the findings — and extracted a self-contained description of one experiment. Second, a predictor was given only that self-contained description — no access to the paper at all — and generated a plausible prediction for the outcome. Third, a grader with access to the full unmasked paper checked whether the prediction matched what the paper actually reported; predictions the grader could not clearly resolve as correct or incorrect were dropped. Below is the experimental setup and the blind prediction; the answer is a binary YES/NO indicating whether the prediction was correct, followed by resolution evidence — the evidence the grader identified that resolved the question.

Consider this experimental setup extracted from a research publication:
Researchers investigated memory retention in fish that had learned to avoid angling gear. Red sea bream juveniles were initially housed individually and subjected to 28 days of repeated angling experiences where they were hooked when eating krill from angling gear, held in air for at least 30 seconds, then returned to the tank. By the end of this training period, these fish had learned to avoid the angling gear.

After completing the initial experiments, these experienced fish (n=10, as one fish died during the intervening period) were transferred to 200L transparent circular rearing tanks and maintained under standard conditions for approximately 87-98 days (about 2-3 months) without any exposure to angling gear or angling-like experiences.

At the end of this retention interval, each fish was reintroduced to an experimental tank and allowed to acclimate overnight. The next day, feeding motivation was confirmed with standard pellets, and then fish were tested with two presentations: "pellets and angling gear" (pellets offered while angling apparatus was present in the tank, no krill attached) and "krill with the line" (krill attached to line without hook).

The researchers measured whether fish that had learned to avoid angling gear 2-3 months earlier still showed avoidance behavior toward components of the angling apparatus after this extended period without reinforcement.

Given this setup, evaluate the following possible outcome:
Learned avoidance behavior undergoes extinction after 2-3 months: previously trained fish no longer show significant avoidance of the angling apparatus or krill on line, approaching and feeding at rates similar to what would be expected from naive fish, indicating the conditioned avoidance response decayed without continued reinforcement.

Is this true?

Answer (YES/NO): NO